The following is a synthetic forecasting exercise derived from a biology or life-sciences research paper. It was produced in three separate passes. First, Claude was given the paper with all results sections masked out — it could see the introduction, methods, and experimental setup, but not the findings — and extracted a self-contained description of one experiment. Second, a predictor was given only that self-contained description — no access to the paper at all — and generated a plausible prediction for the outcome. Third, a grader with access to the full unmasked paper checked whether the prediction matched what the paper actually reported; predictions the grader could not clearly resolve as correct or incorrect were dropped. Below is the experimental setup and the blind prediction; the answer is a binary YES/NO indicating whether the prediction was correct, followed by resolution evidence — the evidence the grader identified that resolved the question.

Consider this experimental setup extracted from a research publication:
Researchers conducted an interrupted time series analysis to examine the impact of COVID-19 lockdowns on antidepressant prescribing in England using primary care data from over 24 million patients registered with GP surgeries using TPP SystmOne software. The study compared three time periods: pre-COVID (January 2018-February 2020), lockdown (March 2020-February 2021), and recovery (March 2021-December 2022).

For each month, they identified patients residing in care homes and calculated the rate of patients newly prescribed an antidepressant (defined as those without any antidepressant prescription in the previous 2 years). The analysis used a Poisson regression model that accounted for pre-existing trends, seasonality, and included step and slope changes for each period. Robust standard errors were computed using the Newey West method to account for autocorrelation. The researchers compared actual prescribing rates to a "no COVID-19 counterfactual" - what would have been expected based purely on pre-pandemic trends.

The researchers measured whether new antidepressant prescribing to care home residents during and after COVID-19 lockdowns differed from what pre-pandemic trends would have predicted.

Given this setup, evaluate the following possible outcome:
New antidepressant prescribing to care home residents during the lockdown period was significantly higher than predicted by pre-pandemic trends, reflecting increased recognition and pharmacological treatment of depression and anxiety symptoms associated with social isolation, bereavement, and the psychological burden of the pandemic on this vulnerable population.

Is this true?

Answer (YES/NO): YES